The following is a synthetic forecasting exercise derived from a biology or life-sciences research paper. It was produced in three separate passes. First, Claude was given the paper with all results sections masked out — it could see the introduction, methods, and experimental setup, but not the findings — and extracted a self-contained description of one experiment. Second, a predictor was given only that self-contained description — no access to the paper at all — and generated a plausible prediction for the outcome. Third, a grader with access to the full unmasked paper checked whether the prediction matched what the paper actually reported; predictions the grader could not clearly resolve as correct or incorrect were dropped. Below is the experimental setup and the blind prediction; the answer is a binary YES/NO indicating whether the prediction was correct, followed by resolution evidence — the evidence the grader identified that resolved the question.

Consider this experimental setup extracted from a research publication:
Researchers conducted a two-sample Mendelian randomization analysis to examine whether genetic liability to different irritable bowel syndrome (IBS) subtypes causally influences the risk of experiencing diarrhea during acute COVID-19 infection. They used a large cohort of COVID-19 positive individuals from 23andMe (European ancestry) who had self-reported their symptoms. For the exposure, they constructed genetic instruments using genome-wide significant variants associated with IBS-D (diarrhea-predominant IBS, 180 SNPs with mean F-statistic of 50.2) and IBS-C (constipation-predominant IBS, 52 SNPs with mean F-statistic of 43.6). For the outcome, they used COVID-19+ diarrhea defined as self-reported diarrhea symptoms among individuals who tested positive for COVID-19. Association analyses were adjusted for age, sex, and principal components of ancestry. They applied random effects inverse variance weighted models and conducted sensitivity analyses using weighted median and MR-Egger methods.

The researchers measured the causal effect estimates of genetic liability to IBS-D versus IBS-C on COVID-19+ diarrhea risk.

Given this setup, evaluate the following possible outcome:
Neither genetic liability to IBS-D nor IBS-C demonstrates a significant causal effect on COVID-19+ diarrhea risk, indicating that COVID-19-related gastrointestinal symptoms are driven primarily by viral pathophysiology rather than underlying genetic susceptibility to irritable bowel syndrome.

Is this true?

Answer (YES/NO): NO